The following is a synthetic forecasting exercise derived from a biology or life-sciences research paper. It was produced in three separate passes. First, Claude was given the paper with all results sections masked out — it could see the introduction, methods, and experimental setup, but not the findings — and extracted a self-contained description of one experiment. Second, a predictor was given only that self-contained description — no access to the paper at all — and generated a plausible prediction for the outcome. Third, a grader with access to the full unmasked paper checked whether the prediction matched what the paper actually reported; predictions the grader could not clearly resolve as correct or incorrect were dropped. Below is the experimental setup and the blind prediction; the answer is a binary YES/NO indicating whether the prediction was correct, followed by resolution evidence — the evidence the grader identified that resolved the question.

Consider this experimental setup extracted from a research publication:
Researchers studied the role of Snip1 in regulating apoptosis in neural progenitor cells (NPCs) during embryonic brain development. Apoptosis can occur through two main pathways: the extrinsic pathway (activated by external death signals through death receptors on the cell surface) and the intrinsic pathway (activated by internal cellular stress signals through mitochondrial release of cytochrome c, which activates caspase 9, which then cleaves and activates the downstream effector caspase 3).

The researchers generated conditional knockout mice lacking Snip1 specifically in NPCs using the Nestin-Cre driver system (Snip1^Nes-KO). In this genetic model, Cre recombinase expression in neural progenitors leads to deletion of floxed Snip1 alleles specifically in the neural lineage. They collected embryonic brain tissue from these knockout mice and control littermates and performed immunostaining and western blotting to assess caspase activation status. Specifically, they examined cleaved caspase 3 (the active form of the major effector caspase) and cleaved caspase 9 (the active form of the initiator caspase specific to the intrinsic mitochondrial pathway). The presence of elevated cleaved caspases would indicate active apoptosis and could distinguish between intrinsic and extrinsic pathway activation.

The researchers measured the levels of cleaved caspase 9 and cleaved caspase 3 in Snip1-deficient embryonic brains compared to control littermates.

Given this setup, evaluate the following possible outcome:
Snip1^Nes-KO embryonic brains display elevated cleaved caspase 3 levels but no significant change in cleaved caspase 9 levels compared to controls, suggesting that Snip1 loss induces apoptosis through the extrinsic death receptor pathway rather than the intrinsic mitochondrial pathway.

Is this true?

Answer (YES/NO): NO